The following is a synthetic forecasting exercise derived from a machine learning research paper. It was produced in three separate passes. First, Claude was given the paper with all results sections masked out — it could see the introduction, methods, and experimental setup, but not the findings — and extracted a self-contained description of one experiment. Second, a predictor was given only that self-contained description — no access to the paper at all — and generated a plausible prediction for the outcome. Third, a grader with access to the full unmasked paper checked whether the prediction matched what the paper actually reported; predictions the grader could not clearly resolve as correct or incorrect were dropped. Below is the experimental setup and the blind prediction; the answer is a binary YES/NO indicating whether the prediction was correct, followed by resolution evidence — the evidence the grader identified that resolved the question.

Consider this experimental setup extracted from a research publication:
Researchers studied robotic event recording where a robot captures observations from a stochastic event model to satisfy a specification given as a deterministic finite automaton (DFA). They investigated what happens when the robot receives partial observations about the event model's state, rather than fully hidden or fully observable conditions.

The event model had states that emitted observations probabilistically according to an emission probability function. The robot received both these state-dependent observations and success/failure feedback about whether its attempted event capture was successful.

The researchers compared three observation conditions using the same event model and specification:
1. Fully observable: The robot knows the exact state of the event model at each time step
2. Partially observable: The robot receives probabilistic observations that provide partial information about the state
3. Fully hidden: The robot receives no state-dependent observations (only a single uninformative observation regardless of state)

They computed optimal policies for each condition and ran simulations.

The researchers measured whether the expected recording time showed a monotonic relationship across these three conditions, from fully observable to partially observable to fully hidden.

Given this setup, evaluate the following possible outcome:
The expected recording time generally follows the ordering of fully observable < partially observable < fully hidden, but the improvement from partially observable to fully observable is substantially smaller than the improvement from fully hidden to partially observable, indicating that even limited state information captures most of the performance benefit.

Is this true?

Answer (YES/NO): NO